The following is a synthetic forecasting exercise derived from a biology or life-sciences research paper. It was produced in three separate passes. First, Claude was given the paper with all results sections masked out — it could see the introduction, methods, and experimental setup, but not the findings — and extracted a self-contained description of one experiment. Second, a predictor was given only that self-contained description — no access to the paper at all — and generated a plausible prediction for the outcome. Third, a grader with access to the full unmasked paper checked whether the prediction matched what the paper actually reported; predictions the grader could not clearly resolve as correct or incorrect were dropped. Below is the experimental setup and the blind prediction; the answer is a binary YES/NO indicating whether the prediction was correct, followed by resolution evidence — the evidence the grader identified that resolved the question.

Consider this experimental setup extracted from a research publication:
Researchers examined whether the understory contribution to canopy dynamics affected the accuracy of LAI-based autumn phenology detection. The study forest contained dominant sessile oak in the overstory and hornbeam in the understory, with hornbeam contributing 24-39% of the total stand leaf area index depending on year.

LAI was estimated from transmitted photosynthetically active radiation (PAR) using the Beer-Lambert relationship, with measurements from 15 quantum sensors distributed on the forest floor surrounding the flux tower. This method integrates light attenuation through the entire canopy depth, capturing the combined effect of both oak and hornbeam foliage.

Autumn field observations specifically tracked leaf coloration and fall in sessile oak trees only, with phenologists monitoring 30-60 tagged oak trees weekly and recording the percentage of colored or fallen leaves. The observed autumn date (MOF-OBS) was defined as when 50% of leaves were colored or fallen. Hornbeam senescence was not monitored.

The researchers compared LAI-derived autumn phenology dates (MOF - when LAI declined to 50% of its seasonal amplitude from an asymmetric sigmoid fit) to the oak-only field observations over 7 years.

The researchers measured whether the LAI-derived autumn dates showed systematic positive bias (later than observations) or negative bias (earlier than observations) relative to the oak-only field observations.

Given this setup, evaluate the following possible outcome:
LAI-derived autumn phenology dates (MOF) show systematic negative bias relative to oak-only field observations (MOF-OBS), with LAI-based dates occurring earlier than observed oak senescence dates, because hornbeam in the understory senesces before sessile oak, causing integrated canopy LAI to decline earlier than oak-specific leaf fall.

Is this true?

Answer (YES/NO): YES